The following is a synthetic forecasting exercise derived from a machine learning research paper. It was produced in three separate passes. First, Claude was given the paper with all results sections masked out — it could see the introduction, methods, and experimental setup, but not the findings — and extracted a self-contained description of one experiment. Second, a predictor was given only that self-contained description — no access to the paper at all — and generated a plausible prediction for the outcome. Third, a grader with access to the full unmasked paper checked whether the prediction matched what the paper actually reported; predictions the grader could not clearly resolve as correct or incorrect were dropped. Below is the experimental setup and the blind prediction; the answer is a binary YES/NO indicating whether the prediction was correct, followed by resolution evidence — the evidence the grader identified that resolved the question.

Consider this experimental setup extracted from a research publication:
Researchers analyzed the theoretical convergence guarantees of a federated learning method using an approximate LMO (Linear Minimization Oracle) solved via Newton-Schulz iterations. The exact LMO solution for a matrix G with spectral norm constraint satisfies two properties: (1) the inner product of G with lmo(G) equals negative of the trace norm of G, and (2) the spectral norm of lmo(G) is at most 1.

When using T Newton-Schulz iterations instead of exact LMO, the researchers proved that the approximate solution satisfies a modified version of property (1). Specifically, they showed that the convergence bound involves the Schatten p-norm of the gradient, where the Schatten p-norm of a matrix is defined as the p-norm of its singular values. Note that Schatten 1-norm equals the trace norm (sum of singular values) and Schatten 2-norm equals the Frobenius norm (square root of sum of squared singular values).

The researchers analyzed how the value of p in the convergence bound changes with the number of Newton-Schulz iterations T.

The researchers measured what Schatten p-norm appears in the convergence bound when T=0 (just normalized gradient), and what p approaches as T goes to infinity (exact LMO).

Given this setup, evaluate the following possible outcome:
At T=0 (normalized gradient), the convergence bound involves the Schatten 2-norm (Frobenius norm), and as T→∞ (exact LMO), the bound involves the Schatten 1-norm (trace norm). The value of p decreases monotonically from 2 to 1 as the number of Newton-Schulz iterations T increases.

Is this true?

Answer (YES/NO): YES